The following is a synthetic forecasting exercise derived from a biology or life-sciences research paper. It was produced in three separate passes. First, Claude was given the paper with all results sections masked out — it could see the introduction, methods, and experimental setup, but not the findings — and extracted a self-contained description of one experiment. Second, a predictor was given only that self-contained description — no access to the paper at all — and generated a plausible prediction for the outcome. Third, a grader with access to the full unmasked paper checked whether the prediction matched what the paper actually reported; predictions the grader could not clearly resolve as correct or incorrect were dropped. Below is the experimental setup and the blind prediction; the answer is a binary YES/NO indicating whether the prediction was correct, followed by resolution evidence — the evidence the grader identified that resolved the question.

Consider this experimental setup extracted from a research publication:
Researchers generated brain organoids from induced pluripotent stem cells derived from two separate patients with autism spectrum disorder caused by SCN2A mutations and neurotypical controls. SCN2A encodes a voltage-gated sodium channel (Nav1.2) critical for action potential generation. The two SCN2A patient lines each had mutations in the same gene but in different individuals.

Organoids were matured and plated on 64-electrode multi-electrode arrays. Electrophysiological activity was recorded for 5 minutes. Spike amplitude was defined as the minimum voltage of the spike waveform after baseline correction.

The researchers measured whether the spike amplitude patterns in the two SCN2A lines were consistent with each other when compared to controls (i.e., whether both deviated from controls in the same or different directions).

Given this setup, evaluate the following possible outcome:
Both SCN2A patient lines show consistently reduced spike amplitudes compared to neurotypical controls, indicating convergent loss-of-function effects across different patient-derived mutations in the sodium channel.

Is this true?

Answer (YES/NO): YES